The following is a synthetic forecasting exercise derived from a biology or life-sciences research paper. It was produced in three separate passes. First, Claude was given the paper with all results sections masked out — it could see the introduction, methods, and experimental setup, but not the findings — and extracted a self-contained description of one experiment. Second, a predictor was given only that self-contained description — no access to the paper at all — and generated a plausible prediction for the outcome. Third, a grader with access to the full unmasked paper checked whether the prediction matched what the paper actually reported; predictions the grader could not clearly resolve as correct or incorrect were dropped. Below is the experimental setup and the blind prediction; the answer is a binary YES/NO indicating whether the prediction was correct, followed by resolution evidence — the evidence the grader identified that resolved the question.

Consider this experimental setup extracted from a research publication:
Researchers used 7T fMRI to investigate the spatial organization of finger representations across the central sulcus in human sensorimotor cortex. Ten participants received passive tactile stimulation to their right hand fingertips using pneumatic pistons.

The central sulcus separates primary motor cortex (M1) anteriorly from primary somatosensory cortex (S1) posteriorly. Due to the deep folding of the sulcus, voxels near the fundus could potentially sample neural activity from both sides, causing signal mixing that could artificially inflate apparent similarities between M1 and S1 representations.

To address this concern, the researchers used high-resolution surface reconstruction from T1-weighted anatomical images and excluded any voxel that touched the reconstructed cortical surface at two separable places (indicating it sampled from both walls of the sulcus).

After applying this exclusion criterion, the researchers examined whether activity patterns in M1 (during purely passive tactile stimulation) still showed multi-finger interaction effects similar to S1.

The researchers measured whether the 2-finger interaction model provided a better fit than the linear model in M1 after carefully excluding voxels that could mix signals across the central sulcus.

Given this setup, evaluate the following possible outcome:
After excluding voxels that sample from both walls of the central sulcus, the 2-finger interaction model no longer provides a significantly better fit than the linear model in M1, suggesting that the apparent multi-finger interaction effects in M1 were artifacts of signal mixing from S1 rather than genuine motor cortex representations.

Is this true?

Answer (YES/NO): NO